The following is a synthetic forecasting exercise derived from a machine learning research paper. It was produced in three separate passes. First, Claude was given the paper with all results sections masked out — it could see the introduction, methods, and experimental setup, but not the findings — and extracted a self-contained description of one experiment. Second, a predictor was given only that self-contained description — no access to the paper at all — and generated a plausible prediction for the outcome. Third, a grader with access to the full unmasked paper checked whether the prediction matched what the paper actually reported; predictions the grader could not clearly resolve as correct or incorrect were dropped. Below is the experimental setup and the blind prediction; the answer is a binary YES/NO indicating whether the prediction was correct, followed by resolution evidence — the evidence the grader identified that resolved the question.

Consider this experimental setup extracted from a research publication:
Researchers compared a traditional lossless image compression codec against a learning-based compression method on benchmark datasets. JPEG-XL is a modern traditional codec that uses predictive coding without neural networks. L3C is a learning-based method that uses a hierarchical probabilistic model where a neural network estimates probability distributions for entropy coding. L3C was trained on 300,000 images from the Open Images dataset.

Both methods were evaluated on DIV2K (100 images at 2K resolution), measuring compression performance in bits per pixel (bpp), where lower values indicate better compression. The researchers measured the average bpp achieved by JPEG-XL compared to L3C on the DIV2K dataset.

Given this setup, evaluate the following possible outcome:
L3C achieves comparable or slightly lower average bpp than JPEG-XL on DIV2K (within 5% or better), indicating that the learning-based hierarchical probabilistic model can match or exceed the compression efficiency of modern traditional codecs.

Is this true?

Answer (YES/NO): NO